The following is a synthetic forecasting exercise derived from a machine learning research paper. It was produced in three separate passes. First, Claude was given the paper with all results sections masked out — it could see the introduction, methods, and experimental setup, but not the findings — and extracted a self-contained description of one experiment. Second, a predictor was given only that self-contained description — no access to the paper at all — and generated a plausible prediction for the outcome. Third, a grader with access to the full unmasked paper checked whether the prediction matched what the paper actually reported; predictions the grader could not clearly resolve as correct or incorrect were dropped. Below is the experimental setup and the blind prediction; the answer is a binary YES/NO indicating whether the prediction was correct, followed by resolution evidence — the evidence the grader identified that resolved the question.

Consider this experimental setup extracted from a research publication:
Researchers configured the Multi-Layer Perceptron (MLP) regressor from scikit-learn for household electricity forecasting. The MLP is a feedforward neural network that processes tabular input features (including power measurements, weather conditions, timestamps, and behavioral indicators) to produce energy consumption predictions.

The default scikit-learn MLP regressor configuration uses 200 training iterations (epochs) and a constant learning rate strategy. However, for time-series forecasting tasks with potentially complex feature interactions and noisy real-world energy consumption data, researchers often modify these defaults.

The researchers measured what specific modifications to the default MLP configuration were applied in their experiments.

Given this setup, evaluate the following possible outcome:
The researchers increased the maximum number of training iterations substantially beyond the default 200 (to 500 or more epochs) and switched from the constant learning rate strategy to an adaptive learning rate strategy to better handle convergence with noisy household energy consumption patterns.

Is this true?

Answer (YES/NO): YES